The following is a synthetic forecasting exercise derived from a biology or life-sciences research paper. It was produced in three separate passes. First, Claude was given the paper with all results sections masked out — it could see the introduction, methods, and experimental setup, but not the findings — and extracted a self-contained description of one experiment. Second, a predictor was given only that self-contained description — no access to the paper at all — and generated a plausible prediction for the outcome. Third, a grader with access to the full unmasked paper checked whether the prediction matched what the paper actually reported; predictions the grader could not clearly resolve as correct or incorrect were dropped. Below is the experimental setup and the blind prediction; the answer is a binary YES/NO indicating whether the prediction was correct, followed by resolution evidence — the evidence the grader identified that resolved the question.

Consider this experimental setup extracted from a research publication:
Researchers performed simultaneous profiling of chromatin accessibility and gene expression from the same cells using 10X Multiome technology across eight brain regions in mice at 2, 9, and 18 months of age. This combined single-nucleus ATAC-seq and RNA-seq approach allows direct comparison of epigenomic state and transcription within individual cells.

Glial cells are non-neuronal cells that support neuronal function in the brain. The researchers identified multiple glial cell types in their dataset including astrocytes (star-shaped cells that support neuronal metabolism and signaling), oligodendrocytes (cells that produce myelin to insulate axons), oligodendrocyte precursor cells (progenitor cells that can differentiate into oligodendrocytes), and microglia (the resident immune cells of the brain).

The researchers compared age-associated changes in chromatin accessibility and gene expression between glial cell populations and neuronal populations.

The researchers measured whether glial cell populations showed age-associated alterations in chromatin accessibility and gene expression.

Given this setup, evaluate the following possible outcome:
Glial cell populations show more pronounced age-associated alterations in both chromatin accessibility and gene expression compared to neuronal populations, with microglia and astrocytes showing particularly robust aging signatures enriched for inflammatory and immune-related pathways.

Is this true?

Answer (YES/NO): NO